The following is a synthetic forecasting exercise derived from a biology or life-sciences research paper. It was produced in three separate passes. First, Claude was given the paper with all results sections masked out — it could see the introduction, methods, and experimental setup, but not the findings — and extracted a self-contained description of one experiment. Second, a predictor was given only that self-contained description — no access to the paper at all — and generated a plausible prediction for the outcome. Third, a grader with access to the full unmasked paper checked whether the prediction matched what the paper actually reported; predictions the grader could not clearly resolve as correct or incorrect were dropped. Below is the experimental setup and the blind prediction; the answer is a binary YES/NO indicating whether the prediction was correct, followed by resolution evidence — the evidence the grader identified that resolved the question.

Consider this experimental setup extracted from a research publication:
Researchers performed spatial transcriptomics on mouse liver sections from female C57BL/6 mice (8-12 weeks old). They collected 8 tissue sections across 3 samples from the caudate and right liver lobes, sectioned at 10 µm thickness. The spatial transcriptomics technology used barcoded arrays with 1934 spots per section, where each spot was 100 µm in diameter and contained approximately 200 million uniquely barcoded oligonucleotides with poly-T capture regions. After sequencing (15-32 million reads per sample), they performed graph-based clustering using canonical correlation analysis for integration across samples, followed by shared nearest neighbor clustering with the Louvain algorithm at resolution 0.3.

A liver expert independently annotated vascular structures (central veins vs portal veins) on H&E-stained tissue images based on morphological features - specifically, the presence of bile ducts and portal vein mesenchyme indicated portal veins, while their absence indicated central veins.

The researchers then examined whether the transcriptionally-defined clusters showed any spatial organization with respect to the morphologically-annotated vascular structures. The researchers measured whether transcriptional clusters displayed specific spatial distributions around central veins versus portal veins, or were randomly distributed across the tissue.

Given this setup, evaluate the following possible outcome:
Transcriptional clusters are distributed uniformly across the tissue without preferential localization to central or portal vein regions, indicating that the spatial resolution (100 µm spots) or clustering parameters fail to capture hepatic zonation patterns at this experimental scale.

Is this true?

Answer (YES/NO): NO